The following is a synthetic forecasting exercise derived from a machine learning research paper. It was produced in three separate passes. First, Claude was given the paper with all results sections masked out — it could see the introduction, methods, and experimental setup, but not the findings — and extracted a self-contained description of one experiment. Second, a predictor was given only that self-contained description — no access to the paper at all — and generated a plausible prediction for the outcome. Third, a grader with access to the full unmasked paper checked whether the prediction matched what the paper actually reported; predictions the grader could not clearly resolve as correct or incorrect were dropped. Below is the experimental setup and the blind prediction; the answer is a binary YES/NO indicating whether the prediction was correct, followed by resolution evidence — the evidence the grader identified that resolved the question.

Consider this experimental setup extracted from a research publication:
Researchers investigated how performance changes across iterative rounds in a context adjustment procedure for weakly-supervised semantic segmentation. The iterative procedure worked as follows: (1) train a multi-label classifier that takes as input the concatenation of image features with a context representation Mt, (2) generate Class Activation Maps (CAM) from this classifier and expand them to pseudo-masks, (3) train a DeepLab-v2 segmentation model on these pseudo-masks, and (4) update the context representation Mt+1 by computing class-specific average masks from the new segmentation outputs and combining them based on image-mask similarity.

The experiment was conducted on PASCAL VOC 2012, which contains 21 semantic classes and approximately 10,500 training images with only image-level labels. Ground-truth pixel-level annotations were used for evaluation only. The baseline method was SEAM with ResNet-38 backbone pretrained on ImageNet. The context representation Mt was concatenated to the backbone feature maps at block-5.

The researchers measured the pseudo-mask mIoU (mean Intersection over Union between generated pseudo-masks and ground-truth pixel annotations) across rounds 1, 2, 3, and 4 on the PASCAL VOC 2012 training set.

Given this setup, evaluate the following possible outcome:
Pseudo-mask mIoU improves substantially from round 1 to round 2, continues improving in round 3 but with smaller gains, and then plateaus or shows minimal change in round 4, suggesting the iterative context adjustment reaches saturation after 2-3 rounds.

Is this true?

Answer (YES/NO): YES